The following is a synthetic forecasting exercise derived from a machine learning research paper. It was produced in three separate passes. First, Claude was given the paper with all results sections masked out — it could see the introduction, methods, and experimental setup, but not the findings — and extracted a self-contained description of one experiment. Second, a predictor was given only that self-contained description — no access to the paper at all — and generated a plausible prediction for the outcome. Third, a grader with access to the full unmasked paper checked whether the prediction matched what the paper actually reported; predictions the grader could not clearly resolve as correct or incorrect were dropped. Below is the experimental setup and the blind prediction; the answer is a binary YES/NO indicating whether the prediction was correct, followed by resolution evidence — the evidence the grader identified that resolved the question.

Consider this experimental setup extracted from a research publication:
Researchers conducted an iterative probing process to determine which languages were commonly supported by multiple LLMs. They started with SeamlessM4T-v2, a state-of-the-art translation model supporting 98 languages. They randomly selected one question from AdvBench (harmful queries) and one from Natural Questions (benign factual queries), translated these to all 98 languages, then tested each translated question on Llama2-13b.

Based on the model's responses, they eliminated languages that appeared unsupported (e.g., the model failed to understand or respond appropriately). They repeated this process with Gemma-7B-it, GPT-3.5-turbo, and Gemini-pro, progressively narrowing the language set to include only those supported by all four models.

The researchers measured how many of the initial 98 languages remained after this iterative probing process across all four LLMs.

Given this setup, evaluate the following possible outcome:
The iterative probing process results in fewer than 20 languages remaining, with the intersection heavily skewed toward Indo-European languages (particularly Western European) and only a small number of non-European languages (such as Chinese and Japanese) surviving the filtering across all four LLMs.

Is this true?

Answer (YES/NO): NO